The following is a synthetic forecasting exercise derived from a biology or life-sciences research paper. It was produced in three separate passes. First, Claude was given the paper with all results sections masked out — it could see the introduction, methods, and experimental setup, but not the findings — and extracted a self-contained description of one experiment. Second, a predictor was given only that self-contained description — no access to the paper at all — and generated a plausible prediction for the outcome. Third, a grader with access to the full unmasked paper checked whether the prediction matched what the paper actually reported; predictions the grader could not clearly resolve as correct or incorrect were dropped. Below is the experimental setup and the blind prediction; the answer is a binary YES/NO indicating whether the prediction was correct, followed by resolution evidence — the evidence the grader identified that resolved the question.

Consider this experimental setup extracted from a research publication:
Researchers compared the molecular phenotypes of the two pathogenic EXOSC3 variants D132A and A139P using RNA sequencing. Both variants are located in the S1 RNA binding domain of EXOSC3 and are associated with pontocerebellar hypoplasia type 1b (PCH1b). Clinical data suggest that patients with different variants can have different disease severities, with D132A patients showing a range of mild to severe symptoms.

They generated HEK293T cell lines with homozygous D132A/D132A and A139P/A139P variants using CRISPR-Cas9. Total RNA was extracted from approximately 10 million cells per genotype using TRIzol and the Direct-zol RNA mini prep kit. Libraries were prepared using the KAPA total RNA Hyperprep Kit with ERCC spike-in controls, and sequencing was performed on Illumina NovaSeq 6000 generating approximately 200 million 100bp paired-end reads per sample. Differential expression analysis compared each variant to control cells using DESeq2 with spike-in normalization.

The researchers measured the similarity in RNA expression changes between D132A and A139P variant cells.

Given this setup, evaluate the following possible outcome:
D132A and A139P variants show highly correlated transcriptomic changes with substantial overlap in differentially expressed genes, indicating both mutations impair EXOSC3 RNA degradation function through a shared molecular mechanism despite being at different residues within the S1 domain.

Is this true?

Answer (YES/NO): NO